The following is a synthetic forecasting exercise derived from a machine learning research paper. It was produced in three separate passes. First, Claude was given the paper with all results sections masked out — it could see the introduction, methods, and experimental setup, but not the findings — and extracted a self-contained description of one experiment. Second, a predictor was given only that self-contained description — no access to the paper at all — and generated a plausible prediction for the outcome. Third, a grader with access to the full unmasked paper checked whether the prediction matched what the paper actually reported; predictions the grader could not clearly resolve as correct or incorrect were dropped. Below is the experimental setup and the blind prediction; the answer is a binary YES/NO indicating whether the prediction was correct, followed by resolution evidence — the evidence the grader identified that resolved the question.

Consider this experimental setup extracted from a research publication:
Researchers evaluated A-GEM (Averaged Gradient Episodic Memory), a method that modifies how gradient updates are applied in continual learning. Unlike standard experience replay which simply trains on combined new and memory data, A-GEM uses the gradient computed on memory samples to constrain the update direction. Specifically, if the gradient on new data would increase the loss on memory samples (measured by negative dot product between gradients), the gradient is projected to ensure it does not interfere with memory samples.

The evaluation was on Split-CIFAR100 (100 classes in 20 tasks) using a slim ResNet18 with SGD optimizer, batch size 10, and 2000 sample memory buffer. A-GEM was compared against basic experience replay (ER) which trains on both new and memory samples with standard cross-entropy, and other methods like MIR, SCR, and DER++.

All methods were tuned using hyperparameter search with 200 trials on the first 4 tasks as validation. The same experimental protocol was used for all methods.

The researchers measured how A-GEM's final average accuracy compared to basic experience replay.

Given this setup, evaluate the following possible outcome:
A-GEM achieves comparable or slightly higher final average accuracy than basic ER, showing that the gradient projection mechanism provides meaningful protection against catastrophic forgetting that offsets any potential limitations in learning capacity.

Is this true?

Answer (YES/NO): NO